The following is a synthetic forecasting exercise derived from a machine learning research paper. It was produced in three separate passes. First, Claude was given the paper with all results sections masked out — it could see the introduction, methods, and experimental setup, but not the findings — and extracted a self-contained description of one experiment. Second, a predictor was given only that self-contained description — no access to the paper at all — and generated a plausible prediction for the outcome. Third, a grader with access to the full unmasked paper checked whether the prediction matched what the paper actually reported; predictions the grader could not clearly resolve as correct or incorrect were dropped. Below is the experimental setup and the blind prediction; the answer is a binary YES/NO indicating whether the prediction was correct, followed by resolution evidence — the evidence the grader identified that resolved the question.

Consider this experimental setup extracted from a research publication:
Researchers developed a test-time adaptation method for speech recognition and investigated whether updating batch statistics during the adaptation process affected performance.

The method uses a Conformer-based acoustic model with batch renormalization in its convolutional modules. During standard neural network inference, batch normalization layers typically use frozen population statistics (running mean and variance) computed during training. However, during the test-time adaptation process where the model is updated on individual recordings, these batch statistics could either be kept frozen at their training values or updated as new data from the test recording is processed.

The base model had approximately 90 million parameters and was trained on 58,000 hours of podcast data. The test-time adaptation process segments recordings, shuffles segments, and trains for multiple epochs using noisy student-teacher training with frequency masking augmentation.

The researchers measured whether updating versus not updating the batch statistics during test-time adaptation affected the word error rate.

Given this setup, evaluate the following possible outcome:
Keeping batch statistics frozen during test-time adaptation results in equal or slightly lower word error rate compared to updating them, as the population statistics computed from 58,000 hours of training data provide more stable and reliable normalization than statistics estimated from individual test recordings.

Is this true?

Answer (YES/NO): NO